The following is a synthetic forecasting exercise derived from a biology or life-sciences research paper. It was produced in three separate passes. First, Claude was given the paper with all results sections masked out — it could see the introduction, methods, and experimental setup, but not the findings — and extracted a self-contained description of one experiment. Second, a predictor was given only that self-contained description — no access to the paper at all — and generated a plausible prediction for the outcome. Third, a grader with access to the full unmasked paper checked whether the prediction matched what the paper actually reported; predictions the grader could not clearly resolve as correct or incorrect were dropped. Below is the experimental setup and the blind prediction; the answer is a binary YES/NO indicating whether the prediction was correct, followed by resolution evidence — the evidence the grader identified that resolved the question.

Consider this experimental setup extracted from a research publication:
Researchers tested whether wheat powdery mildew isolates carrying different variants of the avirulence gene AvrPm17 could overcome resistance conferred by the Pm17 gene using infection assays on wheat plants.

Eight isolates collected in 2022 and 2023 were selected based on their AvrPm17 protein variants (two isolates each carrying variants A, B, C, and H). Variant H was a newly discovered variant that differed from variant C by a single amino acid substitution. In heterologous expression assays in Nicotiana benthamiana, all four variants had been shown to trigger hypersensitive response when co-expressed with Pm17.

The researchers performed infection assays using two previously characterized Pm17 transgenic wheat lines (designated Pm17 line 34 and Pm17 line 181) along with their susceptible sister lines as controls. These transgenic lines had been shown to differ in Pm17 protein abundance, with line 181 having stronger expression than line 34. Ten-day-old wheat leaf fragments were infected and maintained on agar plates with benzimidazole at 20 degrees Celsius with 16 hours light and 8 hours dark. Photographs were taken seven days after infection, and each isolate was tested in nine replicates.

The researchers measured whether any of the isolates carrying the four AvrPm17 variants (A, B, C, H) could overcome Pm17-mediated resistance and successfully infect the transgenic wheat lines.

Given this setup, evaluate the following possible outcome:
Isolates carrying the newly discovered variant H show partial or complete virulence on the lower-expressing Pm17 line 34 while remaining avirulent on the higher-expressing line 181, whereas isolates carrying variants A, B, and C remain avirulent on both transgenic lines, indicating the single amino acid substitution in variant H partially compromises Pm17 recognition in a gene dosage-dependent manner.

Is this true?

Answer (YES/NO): NO